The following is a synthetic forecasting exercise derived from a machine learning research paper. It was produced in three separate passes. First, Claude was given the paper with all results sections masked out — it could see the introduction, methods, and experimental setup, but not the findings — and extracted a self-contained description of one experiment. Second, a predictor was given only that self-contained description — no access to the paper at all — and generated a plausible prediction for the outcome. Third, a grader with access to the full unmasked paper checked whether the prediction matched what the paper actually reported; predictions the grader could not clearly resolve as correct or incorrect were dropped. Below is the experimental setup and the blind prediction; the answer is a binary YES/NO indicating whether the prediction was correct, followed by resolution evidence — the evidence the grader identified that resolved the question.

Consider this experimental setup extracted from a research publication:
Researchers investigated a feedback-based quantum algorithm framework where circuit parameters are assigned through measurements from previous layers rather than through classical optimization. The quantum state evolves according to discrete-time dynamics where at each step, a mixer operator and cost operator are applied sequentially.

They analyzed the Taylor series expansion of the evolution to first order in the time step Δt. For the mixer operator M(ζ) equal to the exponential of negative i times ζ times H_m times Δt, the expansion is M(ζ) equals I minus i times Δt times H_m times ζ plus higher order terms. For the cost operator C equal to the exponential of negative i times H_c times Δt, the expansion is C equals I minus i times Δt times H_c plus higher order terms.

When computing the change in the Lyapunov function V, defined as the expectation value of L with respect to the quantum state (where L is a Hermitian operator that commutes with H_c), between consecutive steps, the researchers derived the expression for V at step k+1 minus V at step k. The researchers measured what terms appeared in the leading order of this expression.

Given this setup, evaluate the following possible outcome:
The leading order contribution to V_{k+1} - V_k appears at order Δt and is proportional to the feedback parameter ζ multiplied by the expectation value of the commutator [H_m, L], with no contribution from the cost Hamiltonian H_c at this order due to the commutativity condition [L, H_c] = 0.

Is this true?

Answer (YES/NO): YES